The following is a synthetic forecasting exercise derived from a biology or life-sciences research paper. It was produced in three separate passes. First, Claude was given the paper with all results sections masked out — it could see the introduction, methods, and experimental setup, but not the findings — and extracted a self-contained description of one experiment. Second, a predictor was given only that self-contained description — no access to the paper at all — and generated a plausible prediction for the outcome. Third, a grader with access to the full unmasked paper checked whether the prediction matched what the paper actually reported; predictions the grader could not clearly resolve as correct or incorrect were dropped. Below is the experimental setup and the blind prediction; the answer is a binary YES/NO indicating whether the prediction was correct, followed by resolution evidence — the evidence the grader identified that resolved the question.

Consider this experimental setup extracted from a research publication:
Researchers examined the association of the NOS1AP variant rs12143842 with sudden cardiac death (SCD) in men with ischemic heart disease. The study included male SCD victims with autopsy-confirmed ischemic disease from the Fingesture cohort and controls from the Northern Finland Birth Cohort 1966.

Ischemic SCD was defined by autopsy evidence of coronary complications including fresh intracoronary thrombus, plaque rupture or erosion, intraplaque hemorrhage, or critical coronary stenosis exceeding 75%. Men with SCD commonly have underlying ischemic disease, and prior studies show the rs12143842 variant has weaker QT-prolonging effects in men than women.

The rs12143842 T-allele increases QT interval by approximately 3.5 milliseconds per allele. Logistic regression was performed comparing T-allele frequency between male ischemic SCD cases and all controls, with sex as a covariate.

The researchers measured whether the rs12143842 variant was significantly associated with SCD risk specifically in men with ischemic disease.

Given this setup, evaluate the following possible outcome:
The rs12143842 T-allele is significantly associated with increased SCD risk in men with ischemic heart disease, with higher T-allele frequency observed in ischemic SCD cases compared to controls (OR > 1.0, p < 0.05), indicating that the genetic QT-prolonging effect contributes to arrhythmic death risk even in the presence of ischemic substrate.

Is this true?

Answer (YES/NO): NO